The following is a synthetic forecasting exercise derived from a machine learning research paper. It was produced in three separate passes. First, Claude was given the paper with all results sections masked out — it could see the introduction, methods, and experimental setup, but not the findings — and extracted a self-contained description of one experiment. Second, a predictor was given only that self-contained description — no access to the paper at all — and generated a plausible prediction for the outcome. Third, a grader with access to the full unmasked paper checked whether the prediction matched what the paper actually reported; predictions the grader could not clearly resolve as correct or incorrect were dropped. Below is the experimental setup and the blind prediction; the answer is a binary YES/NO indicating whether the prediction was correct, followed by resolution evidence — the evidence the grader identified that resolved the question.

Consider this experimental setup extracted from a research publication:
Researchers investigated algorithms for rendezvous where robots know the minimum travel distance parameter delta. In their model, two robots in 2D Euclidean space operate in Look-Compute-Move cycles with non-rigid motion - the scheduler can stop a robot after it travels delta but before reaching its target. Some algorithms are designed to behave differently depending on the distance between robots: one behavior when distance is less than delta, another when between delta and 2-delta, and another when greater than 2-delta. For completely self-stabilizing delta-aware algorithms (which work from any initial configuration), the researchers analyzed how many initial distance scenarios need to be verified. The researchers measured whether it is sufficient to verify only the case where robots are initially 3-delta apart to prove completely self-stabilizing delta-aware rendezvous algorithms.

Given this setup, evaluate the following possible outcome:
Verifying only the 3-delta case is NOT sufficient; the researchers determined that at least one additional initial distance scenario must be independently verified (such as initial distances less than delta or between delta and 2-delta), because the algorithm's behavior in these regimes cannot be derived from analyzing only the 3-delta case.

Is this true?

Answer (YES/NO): NO